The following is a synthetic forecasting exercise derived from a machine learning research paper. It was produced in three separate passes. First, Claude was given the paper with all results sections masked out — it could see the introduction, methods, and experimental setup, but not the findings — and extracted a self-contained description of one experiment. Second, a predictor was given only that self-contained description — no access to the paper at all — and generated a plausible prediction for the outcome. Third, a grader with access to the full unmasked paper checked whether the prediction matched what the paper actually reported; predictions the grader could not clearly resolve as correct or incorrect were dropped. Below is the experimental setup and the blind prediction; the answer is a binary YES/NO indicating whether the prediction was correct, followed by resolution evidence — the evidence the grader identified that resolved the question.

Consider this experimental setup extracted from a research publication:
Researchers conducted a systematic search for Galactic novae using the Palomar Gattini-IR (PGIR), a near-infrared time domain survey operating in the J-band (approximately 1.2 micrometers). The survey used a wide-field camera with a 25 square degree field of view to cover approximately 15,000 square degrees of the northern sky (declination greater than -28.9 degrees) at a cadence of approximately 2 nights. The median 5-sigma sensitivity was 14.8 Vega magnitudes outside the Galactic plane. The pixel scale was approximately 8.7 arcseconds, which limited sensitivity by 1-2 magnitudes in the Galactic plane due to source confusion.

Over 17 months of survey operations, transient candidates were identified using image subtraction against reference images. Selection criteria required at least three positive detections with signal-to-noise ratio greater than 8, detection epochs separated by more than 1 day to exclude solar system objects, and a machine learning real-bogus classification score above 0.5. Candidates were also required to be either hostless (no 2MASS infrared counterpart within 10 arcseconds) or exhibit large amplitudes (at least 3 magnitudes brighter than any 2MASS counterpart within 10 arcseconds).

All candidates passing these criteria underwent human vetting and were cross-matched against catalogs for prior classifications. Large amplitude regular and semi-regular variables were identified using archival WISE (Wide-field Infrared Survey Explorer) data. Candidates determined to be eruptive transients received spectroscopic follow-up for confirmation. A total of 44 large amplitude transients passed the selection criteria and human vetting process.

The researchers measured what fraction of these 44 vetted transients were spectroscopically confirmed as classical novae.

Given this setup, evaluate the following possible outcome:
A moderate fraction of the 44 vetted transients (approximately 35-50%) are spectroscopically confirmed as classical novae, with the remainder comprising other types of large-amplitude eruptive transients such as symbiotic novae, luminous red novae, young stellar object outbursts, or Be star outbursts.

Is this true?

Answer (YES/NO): NO